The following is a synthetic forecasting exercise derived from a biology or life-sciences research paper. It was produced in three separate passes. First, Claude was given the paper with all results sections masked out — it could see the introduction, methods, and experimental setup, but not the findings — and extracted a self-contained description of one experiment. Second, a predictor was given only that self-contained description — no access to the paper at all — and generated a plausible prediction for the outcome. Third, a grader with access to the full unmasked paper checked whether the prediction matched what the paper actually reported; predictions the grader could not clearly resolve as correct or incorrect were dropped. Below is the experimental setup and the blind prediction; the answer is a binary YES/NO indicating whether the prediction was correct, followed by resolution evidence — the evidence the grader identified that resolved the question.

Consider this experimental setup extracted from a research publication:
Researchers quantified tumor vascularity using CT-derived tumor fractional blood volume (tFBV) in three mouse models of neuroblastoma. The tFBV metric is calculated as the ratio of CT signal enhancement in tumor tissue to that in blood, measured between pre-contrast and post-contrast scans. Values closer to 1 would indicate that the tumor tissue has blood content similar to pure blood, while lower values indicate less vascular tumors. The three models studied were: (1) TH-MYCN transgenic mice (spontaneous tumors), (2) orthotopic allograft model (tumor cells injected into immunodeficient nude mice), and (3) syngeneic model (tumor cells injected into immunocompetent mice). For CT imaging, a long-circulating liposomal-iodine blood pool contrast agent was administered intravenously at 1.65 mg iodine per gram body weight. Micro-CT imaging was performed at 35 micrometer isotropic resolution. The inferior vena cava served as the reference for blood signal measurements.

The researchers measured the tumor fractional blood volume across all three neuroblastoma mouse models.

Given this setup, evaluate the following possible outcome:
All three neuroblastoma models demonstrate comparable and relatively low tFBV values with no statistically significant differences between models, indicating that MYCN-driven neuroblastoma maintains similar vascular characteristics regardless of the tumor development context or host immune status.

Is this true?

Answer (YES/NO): NO